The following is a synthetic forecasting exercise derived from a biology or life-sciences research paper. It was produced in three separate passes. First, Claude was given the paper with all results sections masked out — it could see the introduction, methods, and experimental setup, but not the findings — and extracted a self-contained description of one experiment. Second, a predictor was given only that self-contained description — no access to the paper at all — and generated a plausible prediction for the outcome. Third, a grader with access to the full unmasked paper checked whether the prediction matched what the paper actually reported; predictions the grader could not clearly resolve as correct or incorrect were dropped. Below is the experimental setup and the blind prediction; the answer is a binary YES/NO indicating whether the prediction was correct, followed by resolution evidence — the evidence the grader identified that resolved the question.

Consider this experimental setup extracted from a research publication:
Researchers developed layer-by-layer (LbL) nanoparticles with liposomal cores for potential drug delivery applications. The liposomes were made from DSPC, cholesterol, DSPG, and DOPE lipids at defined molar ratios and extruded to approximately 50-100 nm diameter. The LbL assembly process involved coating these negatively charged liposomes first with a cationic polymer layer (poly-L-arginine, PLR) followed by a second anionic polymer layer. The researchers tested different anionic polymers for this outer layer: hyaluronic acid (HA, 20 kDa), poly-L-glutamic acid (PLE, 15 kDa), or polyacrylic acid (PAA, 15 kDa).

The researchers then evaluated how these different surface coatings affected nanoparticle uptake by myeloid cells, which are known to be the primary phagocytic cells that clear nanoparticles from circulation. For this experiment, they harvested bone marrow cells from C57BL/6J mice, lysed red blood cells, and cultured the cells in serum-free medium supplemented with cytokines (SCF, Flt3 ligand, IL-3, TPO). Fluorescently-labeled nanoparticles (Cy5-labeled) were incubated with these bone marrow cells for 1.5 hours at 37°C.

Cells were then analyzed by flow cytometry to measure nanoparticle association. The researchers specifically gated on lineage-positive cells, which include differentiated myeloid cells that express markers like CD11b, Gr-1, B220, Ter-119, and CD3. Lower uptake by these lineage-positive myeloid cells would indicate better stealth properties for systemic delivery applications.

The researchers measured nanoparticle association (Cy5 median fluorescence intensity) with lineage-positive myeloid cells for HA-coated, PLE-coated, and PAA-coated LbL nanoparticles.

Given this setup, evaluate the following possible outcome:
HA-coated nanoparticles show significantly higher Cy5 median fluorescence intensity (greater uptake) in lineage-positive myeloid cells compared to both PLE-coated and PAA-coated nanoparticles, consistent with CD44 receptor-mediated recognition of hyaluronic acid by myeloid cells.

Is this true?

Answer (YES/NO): YES